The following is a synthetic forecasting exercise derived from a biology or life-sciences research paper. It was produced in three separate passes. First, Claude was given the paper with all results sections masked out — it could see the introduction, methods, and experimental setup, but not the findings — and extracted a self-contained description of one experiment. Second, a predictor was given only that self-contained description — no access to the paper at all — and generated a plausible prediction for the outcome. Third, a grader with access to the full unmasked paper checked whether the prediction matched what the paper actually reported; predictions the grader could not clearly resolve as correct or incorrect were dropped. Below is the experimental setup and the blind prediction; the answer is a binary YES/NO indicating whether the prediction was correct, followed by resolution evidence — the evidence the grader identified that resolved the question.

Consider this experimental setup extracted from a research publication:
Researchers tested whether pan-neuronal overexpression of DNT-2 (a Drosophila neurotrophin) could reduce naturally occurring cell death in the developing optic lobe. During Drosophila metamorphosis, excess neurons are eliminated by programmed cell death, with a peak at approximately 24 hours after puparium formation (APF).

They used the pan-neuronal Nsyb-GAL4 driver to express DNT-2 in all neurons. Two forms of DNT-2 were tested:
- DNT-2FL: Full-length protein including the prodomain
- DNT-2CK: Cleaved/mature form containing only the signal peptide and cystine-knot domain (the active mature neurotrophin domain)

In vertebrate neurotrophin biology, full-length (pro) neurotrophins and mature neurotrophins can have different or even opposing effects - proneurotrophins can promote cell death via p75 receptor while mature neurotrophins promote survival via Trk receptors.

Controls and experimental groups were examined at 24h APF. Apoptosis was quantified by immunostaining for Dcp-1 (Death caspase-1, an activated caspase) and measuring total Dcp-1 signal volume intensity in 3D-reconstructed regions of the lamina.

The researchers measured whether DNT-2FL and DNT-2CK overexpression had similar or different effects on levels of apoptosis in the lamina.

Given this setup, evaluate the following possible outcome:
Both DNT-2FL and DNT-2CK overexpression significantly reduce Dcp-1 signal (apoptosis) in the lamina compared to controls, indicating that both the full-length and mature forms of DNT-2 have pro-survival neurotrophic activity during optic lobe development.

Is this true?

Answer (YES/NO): YES